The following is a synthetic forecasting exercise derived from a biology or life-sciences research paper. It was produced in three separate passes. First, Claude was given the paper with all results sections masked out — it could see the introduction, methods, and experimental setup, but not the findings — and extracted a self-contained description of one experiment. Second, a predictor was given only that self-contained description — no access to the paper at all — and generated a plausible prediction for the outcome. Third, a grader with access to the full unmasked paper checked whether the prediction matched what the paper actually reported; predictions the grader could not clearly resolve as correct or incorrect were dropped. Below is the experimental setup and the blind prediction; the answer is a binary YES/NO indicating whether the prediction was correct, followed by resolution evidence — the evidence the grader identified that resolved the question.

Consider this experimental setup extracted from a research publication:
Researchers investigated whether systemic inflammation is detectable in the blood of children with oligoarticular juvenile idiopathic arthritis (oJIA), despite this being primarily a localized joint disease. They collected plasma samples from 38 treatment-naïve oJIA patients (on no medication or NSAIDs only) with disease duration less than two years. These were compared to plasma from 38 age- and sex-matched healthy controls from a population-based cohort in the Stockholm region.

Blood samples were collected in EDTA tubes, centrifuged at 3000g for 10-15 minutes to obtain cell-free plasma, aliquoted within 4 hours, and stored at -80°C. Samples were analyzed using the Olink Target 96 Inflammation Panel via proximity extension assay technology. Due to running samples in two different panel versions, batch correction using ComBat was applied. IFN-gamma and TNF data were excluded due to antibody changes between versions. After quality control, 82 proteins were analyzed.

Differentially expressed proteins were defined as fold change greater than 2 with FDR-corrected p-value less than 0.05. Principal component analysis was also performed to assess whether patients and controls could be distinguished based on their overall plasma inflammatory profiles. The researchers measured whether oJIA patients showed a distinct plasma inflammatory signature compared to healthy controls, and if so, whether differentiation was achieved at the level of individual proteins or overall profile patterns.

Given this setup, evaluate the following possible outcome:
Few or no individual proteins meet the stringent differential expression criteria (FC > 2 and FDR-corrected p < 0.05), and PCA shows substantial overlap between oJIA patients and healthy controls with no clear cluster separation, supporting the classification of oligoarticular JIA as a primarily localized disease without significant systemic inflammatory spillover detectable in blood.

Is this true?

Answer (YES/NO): YES